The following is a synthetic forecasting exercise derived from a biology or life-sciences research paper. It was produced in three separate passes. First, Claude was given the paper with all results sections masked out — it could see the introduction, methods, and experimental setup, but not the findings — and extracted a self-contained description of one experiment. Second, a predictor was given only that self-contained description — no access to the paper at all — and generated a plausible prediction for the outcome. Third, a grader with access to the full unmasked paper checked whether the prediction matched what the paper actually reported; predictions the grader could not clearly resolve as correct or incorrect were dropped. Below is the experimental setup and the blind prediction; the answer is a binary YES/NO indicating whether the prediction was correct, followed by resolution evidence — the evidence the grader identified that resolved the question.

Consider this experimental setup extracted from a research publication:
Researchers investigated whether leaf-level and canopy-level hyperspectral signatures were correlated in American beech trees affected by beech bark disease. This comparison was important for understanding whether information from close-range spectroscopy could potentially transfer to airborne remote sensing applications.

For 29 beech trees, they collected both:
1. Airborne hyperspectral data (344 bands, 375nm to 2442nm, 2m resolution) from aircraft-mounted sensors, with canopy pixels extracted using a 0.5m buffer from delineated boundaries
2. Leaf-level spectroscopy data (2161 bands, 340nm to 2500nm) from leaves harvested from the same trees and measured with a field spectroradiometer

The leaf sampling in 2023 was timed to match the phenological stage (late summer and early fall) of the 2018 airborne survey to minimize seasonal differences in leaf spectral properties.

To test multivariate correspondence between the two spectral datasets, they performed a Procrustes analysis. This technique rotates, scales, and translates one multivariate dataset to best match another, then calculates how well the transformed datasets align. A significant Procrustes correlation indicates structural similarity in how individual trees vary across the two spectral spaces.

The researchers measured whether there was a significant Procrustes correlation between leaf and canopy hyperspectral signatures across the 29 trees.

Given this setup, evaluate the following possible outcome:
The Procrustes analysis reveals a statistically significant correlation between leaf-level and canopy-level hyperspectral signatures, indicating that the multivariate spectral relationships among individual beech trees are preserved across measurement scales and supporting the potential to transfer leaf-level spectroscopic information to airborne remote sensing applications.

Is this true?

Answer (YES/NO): NO